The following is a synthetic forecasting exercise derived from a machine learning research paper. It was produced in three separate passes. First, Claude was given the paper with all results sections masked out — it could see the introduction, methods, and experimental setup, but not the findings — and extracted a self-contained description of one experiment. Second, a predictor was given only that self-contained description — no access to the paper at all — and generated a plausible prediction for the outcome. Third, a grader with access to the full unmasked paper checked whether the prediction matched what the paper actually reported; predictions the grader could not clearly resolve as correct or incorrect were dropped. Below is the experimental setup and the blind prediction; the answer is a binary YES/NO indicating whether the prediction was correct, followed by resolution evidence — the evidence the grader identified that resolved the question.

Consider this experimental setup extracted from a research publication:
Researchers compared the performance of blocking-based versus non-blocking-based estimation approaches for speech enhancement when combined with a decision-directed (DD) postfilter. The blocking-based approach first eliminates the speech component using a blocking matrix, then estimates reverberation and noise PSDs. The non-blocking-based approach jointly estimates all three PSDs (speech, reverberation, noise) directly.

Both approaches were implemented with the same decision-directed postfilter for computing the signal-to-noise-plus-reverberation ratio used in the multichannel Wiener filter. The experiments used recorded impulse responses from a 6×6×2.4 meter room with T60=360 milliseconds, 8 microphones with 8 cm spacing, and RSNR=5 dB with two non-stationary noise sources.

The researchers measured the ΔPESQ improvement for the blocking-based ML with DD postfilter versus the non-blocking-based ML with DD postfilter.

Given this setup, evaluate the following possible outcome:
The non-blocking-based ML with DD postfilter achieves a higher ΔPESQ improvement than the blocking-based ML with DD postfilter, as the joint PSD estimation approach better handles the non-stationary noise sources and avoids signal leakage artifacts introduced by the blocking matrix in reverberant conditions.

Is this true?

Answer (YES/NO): NO